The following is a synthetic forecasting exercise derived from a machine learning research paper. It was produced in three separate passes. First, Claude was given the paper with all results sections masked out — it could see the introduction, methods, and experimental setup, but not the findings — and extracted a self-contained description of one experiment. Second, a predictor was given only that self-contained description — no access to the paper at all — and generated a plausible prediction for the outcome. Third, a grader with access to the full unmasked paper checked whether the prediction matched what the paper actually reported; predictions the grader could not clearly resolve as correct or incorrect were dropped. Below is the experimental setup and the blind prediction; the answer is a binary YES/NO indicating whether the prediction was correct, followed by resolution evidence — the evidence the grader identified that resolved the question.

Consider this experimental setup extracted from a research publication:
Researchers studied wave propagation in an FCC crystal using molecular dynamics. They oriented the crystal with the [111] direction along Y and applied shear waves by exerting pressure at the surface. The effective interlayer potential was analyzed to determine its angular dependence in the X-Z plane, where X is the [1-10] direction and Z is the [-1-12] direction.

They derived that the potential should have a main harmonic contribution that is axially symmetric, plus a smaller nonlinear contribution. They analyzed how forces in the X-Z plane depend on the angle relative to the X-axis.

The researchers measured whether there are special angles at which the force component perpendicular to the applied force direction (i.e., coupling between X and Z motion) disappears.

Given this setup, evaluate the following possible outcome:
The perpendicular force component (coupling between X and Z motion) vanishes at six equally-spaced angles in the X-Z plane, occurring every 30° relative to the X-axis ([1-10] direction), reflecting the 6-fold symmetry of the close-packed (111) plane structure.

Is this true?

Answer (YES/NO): NO